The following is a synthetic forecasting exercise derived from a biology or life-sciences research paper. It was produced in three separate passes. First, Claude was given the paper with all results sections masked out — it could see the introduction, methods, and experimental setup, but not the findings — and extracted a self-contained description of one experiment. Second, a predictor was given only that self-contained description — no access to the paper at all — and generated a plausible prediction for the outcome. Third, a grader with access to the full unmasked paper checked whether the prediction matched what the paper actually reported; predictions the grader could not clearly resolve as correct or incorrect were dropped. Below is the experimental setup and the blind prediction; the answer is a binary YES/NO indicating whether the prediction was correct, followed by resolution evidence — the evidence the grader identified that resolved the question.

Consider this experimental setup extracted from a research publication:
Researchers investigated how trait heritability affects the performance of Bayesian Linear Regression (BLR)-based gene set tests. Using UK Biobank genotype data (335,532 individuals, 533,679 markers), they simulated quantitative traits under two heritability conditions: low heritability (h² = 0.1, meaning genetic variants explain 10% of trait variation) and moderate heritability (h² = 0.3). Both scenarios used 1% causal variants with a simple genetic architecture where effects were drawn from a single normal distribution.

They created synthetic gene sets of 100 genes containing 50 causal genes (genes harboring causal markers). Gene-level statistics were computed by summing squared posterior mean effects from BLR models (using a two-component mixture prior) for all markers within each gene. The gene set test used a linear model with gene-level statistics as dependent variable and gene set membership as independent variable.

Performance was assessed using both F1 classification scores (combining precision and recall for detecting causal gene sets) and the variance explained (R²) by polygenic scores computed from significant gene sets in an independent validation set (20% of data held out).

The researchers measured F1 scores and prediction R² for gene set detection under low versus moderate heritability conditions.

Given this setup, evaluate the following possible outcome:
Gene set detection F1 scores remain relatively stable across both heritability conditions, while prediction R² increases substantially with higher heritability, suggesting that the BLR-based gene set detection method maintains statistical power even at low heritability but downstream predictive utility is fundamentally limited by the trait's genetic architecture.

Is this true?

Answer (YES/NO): NO